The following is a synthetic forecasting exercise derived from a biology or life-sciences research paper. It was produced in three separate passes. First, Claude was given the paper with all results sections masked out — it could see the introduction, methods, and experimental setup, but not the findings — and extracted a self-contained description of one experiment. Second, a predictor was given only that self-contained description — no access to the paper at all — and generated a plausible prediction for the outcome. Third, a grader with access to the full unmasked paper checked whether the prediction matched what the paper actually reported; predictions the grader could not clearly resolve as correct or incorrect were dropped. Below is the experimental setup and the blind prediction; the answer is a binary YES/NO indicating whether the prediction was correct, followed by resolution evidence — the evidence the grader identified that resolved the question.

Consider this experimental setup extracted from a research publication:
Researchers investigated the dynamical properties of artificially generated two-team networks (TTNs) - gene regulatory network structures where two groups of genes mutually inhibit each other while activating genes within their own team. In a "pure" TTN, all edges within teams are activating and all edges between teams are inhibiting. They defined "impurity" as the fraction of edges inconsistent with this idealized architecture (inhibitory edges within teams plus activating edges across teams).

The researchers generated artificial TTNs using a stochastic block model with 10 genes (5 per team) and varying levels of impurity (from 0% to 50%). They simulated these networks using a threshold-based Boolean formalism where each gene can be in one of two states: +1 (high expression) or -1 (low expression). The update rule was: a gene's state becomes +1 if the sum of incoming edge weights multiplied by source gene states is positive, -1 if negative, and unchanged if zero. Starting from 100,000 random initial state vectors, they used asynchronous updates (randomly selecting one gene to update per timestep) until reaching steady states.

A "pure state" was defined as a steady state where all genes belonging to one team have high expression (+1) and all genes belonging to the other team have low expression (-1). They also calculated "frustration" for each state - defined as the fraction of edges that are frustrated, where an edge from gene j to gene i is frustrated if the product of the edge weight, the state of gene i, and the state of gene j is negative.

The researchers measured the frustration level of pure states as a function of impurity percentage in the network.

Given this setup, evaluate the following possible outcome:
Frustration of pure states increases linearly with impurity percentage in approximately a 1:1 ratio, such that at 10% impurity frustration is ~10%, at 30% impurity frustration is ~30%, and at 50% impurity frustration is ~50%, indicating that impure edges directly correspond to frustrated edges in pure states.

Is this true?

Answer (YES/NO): YES